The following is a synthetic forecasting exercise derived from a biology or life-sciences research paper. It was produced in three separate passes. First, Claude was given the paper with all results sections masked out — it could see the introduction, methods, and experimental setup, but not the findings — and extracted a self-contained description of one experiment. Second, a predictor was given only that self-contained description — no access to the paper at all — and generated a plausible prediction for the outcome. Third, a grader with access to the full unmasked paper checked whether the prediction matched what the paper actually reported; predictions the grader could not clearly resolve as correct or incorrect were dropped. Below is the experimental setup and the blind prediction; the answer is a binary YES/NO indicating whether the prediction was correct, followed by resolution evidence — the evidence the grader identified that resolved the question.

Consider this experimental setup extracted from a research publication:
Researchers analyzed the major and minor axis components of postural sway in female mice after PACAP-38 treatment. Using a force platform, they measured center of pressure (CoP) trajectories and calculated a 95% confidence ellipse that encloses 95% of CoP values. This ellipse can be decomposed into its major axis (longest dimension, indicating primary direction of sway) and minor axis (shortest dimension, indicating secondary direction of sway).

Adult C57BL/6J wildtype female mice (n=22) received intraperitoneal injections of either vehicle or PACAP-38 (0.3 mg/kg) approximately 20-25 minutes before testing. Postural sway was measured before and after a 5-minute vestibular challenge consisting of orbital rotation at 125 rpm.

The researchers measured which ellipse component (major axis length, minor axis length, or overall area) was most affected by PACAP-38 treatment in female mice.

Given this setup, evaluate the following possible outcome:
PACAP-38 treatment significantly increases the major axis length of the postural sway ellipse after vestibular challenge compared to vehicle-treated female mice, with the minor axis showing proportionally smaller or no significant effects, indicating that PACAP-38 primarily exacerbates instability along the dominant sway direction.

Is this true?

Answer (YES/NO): NO